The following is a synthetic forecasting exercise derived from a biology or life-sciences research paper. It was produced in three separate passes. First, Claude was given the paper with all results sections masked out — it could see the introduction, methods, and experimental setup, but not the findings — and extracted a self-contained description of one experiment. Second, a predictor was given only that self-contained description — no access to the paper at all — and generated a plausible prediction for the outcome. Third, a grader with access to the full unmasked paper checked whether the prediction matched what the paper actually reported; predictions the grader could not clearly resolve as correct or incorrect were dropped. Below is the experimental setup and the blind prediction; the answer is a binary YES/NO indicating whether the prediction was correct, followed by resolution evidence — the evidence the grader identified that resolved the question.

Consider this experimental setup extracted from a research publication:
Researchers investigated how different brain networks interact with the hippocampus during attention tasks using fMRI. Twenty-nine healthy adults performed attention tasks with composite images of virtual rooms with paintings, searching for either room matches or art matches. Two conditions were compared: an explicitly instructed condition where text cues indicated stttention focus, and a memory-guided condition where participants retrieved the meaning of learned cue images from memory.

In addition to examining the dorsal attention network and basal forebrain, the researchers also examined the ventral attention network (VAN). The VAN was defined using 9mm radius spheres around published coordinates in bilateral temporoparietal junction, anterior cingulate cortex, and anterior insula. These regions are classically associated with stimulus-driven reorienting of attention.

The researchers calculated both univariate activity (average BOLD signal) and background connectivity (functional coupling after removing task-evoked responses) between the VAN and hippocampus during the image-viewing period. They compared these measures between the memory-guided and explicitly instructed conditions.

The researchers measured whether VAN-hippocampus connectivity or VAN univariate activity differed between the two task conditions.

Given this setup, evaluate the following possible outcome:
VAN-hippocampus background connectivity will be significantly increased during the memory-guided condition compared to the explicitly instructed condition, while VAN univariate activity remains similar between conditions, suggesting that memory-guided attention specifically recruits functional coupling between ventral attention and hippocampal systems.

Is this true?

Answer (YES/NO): NO